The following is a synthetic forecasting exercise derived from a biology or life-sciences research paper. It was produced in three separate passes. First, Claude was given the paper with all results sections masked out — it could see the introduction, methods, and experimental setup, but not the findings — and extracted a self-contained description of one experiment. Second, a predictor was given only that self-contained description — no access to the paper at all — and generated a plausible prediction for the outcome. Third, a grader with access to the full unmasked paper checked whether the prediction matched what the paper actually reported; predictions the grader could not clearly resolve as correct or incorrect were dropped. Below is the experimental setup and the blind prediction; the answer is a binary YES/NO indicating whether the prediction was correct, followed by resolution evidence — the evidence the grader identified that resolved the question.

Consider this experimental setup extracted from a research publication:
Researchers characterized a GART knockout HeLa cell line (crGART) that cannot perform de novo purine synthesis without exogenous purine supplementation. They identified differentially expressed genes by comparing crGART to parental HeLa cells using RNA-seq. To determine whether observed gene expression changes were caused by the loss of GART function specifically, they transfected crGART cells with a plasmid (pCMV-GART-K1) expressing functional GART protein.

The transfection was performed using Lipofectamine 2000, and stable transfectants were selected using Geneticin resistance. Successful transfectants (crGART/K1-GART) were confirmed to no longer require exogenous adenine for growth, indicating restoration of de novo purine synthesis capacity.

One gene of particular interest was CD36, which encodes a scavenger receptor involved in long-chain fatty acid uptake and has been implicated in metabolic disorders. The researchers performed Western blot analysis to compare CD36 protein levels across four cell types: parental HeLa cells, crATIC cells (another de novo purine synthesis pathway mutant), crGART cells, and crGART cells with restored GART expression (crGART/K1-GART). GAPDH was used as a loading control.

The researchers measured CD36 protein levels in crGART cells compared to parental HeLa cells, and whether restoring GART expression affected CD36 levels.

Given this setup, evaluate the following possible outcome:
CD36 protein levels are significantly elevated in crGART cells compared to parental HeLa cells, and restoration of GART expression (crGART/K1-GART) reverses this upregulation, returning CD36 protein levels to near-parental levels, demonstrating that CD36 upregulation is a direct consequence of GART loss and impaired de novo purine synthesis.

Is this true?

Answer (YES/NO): NO